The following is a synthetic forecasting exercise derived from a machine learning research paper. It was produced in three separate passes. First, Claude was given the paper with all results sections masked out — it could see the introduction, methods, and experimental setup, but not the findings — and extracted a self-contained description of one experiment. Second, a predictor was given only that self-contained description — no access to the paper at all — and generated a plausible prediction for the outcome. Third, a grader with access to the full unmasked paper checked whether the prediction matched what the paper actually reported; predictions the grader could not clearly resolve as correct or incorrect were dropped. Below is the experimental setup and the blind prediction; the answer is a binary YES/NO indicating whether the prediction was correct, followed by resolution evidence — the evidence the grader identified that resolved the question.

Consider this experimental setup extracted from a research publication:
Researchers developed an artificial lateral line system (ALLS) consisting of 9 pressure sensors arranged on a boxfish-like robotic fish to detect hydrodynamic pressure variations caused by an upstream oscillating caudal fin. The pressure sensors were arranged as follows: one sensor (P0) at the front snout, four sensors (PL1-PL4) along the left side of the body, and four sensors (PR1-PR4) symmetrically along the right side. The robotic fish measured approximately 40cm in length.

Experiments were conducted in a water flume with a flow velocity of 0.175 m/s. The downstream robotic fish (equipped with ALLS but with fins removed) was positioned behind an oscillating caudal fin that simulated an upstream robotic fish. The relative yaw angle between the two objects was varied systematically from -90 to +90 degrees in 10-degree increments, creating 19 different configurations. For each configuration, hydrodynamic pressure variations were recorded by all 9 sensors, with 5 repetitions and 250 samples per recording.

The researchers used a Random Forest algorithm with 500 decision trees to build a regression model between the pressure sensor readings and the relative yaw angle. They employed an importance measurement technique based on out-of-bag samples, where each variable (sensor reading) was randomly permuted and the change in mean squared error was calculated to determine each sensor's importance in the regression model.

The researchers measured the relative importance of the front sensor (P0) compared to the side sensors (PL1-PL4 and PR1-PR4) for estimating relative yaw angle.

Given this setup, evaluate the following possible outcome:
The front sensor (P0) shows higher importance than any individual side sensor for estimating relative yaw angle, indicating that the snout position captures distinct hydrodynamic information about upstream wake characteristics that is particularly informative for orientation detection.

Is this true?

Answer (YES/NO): NO